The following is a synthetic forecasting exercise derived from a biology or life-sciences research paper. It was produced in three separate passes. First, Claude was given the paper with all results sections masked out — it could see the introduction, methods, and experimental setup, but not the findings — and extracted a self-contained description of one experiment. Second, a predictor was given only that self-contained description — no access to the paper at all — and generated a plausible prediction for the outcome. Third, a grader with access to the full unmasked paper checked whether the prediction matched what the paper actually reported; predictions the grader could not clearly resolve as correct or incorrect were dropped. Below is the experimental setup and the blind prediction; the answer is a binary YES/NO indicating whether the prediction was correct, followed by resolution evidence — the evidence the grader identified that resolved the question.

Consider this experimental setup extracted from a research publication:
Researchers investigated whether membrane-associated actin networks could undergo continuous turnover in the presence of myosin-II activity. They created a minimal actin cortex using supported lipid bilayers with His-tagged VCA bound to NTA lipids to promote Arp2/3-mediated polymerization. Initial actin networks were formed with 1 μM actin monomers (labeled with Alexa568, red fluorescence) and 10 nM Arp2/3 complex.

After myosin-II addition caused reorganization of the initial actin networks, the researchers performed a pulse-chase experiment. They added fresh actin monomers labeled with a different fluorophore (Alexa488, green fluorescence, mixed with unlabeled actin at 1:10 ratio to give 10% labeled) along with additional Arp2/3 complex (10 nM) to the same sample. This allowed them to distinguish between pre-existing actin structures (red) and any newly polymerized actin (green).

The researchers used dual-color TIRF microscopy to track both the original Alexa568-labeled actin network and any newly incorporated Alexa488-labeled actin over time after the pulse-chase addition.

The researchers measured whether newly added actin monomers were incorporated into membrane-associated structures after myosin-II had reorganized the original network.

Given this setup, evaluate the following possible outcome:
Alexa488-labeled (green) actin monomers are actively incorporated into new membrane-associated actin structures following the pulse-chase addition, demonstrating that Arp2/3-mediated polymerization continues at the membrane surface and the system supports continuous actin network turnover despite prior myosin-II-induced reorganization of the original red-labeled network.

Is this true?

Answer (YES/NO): YES